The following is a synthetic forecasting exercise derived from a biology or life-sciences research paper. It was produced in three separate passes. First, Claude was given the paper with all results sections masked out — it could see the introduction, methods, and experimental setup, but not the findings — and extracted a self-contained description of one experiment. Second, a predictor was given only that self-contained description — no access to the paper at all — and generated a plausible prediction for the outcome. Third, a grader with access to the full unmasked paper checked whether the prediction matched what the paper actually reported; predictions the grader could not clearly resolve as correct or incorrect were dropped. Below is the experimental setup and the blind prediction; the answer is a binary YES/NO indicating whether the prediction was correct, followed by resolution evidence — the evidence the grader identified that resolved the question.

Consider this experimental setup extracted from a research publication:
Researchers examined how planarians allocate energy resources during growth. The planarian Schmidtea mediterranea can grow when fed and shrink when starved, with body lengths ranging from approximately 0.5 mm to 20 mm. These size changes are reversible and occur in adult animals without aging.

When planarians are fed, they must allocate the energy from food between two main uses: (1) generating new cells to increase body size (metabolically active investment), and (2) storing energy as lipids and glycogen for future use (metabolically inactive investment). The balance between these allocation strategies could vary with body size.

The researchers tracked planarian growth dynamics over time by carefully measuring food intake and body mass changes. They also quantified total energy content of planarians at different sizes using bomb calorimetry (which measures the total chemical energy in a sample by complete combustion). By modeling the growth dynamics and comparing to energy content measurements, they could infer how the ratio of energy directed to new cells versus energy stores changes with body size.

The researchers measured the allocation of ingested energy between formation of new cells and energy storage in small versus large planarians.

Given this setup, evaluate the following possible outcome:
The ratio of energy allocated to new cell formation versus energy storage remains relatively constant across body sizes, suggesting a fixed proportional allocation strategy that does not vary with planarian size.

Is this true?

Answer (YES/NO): NO